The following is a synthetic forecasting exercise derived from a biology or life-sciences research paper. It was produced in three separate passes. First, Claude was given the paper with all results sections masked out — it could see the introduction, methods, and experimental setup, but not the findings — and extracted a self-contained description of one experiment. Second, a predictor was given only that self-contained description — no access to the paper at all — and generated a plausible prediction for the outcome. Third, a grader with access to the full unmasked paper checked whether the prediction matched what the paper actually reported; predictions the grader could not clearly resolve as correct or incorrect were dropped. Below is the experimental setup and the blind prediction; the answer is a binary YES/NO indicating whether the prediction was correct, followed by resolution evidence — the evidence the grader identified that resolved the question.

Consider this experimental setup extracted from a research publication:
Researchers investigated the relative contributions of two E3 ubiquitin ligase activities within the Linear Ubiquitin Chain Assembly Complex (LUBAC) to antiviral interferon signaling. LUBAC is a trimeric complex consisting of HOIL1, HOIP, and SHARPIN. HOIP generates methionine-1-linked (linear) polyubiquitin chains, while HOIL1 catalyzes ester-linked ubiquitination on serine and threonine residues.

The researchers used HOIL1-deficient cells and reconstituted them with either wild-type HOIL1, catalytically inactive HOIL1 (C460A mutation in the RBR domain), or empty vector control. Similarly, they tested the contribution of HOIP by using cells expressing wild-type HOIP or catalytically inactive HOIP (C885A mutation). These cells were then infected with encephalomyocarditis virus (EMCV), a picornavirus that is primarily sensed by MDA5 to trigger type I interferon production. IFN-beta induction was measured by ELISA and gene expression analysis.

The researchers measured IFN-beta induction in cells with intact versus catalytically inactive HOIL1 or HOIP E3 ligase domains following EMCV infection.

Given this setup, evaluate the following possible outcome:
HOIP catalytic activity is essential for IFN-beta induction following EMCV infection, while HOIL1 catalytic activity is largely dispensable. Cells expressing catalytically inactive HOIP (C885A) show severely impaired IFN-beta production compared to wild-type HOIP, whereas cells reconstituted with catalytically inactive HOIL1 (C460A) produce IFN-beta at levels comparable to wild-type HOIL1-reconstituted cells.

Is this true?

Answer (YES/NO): NO